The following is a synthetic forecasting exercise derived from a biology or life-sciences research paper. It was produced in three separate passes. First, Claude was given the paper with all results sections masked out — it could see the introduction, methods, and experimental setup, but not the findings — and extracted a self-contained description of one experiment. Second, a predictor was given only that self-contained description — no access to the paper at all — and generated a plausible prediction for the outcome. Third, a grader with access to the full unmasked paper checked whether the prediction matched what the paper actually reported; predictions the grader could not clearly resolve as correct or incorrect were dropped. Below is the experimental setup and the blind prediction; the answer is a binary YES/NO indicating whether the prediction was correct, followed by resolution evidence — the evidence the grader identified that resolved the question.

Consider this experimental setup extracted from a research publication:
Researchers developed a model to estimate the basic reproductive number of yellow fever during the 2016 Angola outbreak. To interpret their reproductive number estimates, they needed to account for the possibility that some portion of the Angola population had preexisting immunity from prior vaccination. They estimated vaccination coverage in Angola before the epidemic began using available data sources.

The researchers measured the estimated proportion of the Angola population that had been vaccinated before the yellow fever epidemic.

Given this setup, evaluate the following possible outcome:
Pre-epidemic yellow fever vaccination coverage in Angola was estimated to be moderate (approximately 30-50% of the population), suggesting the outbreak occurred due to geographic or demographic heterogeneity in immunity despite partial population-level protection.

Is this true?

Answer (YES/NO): NO